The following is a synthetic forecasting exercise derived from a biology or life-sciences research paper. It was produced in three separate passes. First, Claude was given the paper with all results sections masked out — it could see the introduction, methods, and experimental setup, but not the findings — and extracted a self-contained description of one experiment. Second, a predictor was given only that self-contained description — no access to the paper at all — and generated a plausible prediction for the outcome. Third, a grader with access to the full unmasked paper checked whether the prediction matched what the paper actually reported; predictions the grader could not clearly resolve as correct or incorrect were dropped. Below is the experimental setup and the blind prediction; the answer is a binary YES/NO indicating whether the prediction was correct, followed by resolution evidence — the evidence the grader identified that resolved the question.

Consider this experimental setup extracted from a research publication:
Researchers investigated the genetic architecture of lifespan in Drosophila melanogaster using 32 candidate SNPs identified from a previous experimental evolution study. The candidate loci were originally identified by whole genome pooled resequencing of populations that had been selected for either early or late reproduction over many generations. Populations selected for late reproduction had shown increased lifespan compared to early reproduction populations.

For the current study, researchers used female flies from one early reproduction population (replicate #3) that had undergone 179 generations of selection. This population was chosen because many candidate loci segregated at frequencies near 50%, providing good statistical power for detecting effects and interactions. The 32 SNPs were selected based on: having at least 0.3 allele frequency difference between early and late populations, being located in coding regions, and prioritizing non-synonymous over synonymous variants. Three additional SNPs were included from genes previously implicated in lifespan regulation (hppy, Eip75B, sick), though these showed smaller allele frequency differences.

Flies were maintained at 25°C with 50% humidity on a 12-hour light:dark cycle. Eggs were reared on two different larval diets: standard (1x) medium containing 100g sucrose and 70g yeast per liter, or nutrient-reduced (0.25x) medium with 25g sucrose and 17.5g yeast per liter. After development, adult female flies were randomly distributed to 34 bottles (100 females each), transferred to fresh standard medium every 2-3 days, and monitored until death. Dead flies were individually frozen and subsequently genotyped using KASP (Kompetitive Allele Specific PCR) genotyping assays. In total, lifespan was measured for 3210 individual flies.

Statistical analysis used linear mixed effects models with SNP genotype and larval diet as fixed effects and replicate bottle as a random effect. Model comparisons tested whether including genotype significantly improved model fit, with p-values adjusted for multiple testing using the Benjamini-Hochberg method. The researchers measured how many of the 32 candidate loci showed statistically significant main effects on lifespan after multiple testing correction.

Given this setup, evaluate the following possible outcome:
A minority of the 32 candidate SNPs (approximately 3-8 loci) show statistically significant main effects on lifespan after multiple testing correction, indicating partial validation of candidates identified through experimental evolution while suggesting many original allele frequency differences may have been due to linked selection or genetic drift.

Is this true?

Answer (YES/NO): YES